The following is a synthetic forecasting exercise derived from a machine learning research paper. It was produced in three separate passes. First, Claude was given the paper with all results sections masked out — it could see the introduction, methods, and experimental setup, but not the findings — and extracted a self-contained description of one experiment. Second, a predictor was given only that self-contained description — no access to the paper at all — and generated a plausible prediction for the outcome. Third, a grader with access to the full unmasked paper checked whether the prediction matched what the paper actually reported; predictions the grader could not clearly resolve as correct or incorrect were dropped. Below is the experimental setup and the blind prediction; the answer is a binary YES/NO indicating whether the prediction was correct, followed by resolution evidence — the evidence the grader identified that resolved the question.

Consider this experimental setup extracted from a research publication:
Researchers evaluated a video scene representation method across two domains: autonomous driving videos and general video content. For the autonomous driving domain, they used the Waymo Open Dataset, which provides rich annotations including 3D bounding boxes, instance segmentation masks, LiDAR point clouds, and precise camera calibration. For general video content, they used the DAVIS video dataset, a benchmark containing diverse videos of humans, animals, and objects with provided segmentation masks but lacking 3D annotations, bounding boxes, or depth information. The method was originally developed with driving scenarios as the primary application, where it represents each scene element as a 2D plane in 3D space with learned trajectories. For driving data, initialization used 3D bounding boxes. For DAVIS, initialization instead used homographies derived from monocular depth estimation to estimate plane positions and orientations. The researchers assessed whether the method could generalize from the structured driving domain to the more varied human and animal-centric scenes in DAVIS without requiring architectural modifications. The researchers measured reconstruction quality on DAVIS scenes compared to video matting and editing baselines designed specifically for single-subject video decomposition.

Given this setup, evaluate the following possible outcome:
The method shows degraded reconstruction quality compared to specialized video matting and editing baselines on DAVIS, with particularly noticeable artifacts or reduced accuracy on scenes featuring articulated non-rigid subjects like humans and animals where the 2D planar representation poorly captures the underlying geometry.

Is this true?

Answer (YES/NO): NO